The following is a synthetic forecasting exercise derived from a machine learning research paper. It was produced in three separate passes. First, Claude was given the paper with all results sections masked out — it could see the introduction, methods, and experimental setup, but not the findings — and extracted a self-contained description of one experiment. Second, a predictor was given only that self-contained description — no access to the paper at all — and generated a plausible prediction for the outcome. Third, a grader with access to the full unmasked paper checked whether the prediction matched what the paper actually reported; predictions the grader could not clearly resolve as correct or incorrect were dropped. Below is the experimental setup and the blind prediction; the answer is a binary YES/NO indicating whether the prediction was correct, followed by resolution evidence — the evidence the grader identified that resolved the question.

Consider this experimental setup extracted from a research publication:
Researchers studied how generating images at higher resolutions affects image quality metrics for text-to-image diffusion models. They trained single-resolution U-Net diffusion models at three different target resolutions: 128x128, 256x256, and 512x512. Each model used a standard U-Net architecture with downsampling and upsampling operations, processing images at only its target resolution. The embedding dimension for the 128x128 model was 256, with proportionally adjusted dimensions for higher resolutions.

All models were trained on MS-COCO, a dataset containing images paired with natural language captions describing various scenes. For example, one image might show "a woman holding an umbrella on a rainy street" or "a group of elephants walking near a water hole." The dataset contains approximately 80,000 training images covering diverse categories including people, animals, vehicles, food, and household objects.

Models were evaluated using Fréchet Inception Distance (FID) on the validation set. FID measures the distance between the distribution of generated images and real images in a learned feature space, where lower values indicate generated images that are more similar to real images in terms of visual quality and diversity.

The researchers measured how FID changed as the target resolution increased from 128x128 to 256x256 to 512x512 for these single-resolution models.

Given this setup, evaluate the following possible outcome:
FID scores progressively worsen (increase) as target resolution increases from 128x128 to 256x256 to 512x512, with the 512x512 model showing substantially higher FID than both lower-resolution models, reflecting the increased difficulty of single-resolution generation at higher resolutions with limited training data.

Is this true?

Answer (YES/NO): YES